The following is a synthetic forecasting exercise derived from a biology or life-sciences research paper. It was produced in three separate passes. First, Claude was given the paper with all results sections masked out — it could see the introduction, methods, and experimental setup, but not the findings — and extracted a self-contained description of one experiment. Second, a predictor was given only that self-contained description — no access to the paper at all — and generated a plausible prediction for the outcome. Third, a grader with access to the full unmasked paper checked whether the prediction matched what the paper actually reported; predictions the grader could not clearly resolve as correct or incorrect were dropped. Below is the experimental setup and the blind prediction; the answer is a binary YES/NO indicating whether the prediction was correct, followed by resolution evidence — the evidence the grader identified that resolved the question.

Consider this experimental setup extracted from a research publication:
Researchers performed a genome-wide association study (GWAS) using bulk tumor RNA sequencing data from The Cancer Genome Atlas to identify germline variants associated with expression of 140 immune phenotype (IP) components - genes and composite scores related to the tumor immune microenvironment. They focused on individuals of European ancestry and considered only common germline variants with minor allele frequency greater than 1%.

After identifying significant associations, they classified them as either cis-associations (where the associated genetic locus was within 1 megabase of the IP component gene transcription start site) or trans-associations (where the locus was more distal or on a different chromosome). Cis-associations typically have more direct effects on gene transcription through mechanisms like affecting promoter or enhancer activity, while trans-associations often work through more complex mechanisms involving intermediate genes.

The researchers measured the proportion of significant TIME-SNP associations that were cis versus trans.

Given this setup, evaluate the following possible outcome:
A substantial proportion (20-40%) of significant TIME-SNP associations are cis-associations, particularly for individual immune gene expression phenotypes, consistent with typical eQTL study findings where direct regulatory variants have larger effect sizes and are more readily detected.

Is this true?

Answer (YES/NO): NO